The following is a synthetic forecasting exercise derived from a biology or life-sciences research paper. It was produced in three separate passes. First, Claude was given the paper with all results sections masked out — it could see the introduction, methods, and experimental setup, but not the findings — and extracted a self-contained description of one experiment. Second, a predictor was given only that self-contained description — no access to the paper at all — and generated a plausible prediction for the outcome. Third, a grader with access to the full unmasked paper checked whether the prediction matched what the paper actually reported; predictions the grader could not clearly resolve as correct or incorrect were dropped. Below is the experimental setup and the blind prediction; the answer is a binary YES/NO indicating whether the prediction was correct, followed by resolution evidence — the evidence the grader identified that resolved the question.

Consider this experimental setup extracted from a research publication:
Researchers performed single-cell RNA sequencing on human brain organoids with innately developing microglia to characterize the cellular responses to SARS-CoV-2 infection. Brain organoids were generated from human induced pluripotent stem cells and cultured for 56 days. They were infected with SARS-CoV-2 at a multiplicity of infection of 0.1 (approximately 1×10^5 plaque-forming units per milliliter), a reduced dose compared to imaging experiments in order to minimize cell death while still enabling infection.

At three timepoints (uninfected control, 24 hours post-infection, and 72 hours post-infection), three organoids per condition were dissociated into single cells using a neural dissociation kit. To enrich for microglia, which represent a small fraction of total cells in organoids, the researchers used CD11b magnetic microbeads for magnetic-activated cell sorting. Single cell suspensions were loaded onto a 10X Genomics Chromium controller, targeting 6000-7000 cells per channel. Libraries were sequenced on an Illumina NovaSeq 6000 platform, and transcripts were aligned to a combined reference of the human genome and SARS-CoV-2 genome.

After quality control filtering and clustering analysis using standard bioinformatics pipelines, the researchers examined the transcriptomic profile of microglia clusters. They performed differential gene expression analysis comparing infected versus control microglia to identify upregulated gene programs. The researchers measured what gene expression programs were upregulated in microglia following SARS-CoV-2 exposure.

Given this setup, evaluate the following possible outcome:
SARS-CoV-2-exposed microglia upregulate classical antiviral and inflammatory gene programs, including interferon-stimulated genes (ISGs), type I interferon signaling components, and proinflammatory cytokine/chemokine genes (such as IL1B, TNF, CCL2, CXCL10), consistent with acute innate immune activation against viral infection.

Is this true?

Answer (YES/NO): NO